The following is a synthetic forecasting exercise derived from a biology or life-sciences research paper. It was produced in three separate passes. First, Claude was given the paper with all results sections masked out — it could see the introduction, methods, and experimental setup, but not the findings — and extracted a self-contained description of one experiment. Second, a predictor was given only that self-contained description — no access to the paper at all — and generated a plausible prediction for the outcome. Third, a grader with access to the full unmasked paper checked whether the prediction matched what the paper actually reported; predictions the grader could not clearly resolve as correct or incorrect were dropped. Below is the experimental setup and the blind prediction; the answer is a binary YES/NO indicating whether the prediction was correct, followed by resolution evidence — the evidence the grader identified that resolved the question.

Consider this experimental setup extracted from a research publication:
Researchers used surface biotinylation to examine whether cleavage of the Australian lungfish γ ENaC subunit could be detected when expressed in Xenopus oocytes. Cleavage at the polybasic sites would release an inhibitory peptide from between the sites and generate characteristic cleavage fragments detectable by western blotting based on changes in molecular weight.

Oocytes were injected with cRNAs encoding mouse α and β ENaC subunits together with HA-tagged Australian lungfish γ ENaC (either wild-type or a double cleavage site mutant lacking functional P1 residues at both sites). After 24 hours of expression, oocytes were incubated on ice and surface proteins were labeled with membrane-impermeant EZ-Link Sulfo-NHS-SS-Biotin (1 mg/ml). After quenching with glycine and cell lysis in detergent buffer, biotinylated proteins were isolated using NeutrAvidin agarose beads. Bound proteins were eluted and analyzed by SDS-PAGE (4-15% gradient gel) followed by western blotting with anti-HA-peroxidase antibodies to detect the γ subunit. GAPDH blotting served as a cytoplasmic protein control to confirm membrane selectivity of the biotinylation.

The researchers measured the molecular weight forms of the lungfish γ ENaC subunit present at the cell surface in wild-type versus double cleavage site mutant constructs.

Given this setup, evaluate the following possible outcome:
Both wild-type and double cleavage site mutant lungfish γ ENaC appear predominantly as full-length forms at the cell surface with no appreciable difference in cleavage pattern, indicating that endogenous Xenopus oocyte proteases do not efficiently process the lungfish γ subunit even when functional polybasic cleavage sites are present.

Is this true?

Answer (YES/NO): NO